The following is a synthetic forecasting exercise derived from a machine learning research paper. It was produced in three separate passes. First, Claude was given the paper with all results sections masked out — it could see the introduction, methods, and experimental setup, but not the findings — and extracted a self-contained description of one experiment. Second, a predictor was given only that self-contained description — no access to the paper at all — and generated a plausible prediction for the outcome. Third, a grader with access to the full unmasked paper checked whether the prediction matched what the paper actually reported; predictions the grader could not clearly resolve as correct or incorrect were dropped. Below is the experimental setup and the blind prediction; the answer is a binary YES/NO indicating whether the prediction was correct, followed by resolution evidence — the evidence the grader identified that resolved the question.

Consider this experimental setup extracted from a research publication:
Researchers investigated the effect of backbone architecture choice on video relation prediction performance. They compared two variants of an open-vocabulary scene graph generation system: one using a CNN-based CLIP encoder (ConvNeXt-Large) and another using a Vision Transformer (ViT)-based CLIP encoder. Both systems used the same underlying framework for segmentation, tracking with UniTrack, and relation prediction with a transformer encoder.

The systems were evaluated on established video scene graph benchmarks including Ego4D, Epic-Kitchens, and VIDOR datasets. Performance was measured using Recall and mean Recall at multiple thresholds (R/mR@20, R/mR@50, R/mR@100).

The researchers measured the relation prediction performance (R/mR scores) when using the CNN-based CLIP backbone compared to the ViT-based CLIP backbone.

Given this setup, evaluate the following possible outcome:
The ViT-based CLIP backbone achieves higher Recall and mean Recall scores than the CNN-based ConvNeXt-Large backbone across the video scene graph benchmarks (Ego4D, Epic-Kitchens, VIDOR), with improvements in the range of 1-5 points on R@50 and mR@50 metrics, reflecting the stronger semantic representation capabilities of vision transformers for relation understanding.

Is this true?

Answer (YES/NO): NO